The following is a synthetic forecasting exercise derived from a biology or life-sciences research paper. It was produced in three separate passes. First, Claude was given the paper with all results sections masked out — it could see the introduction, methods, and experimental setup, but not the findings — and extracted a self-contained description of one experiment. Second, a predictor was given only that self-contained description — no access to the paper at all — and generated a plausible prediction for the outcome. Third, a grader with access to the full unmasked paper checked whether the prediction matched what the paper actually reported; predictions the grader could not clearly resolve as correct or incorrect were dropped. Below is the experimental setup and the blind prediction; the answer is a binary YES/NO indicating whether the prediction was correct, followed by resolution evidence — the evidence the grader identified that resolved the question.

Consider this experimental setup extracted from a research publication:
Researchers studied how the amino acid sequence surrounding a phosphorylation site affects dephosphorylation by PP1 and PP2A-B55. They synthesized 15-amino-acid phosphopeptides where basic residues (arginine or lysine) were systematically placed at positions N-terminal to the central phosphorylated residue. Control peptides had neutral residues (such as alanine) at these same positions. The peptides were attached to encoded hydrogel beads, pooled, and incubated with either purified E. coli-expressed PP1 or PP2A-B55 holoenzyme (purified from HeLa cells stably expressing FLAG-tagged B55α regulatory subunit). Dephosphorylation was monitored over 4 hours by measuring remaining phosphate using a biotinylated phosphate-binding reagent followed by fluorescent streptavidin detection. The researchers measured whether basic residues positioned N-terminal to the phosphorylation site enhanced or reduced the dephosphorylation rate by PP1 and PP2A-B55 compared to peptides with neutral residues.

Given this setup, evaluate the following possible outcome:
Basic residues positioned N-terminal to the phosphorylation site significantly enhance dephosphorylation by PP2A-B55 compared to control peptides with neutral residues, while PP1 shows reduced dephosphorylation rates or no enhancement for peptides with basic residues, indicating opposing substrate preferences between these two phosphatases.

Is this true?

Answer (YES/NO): NO